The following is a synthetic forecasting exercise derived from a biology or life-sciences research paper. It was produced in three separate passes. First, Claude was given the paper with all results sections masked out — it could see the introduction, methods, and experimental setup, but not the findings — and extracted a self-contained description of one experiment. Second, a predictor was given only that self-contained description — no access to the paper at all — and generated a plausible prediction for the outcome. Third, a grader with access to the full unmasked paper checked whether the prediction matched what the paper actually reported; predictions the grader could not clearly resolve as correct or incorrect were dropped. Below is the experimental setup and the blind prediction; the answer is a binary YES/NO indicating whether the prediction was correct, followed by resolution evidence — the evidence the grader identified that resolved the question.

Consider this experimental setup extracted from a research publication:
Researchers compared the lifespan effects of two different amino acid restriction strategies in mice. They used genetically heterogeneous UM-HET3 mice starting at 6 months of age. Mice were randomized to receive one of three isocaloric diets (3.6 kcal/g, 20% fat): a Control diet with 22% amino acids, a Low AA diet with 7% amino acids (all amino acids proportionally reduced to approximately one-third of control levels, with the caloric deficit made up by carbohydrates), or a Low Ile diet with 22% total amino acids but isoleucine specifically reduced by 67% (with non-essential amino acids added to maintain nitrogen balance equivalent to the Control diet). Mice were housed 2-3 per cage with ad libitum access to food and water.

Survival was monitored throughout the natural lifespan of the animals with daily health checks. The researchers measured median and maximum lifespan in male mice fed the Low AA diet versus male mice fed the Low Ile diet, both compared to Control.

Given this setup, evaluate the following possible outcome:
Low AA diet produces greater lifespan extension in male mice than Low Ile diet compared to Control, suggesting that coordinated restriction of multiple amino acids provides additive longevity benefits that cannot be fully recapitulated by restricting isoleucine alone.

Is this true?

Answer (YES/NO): NO